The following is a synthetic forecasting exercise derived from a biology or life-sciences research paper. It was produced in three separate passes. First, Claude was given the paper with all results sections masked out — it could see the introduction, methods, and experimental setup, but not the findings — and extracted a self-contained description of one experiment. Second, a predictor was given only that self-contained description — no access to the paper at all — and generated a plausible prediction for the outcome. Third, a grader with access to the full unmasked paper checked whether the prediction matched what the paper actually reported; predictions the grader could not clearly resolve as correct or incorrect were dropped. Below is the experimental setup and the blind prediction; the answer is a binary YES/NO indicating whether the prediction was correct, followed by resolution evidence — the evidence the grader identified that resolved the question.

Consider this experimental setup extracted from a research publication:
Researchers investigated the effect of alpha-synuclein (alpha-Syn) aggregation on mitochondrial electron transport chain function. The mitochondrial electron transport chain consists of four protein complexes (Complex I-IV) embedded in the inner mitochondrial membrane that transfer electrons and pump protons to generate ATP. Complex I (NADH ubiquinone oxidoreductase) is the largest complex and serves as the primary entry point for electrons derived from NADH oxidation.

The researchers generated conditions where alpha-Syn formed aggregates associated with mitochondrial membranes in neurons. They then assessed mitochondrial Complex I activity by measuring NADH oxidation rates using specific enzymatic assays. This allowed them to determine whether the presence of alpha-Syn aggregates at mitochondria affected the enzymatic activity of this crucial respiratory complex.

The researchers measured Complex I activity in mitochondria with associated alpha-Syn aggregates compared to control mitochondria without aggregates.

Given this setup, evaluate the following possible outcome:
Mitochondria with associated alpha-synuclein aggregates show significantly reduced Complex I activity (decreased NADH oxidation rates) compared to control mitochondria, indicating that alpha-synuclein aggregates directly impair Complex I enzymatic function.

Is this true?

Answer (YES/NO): YES